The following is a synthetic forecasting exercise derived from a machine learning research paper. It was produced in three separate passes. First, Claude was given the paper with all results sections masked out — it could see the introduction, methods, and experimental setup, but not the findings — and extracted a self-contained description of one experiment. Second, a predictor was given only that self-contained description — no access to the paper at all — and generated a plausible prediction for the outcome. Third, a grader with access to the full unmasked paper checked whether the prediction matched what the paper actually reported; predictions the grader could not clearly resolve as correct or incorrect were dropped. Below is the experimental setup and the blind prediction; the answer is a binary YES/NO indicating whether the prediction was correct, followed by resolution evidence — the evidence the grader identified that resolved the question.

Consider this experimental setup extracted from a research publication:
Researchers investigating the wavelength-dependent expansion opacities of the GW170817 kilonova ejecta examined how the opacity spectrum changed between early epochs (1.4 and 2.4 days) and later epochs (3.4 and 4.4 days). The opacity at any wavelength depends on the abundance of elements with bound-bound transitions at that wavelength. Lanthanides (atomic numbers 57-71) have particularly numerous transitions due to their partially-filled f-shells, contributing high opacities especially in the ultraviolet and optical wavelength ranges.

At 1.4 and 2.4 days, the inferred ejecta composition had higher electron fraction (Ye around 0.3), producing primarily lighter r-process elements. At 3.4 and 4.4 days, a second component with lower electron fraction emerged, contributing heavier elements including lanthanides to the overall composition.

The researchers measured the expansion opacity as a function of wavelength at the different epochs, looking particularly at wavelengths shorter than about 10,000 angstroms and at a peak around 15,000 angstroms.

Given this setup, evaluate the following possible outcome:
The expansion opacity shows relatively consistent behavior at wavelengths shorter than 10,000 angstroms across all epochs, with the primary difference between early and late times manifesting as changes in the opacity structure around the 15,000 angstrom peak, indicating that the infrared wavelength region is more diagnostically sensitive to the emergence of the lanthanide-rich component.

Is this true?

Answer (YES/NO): NO